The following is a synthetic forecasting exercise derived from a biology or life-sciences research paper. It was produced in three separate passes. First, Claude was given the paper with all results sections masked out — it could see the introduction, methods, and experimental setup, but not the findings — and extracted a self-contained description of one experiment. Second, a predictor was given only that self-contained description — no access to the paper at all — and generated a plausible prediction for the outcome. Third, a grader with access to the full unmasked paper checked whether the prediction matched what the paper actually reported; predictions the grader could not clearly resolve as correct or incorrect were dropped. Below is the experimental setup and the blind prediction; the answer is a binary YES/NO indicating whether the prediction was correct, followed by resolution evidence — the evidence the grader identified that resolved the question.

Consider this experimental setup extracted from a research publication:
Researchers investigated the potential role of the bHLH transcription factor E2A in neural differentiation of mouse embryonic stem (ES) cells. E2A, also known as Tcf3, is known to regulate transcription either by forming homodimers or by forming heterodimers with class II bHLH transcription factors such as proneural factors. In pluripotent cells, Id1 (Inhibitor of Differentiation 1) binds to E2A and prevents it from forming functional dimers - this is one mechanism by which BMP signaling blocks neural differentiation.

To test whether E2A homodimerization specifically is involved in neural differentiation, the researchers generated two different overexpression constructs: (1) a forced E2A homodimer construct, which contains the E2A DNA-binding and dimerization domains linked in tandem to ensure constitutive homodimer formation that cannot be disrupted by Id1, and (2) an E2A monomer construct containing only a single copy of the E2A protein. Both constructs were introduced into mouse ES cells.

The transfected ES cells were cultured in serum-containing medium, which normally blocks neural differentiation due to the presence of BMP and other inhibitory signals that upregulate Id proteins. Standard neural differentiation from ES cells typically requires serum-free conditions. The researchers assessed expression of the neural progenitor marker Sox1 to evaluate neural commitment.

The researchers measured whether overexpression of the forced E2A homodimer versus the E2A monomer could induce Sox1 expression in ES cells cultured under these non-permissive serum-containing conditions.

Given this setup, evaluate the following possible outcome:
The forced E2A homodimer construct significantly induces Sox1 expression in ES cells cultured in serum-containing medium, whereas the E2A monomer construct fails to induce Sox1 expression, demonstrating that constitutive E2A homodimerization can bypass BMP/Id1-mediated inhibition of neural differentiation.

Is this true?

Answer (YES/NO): YES